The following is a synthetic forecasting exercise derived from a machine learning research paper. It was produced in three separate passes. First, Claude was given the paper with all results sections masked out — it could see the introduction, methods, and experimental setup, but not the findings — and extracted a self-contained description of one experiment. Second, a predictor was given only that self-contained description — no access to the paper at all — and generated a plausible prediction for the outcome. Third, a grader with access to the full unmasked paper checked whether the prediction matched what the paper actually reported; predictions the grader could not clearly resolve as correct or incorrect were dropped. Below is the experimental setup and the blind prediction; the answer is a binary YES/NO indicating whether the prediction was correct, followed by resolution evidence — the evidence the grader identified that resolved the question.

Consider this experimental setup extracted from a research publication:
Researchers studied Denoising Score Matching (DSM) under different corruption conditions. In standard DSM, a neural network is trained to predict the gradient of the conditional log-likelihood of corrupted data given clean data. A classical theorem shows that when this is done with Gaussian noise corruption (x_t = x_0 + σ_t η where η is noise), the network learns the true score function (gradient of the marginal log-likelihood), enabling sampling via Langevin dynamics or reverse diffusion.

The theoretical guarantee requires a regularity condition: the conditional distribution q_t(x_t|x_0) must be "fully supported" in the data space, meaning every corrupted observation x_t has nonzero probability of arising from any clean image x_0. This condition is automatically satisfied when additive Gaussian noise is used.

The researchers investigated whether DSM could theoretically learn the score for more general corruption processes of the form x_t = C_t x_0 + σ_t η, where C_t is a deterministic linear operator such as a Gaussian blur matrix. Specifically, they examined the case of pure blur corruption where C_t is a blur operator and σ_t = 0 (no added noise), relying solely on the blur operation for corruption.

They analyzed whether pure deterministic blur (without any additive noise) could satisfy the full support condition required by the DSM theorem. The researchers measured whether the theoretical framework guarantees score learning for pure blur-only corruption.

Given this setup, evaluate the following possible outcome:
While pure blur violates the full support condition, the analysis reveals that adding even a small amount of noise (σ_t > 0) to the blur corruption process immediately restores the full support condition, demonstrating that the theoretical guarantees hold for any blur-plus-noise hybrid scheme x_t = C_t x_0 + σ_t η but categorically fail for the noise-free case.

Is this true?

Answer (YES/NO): YES